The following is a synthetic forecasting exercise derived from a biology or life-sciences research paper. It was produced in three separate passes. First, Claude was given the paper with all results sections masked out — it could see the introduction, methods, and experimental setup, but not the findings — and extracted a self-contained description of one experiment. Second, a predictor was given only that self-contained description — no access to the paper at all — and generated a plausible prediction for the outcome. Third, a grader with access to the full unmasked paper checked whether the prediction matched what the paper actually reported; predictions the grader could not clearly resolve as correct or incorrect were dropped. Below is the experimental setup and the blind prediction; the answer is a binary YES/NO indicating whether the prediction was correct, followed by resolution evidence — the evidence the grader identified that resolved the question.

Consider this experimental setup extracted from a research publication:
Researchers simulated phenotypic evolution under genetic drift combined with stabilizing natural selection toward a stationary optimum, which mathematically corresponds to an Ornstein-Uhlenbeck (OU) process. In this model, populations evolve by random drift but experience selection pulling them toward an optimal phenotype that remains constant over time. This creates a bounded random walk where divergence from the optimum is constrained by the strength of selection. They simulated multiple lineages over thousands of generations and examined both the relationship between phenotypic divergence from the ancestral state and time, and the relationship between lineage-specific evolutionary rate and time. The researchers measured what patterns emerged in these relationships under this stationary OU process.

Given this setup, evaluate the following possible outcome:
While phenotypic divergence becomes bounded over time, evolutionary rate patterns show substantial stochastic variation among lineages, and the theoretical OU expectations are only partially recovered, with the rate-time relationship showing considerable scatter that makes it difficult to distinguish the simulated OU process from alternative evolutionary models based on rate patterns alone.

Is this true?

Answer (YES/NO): NO